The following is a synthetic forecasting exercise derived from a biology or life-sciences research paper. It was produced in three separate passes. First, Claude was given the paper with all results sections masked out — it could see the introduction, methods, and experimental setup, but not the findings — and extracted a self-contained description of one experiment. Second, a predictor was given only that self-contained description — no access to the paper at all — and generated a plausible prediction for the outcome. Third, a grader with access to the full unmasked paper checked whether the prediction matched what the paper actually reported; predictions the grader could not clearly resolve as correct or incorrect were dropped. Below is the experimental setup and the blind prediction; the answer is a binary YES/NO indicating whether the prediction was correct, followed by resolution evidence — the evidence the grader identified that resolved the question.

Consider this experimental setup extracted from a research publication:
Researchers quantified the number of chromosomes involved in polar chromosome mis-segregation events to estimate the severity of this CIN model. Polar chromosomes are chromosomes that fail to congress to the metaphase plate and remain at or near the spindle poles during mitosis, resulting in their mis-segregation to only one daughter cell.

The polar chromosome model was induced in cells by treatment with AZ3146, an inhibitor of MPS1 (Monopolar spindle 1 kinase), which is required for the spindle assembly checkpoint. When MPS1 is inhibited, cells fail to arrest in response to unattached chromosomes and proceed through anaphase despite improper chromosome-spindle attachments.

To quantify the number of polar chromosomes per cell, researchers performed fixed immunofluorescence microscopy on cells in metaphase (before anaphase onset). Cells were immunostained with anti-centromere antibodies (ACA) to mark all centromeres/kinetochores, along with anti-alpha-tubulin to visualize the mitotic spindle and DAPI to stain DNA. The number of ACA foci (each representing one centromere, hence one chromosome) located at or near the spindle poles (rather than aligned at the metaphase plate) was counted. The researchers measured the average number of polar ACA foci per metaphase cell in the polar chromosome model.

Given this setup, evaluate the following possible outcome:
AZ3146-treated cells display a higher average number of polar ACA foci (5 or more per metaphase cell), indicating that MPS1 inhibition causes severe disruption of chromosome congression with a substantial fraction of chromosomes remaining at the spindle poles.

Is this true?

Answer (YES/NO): YES